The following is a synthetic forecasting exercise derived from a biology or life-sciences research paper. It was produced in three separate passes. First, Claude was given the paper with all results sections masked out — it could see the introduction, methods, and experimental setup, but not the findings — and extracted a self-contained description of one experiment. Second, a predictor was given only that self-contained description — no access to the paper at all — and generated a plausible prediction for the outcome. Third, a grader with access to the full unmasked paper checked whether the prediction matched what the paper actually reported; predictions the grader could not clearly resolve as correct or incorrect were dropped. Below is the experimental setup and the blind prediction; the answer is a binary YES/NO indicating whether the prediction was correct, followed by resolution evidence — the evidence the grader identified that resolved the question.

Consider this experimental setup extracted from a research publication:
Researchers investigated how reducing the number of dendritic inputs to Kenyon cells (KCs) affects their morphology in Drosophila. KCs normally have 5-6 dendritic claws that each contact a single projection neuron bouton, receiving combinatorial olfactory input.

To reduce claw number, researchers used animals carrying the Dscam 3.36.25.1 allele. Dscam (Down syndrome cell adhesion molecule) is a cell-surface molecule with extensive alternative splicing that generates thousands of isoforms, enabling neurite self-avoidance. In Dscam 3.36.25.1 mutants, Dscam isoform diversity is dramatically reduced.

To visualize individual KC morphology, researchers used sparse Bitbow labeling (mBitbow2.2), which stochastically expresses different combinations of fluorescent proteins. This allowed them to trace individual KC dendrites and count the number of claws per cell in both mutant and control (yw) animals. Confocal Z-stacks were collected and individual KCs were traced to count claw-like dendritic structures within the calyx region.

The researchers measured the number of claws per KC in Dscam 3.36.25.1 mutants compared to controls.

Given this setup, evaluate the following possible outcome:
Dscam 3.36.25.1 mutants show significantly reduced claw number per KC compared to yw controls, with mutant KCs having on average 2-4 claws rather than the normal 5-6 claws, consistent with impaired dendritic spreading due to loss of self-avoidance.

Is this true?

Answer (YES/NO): NO